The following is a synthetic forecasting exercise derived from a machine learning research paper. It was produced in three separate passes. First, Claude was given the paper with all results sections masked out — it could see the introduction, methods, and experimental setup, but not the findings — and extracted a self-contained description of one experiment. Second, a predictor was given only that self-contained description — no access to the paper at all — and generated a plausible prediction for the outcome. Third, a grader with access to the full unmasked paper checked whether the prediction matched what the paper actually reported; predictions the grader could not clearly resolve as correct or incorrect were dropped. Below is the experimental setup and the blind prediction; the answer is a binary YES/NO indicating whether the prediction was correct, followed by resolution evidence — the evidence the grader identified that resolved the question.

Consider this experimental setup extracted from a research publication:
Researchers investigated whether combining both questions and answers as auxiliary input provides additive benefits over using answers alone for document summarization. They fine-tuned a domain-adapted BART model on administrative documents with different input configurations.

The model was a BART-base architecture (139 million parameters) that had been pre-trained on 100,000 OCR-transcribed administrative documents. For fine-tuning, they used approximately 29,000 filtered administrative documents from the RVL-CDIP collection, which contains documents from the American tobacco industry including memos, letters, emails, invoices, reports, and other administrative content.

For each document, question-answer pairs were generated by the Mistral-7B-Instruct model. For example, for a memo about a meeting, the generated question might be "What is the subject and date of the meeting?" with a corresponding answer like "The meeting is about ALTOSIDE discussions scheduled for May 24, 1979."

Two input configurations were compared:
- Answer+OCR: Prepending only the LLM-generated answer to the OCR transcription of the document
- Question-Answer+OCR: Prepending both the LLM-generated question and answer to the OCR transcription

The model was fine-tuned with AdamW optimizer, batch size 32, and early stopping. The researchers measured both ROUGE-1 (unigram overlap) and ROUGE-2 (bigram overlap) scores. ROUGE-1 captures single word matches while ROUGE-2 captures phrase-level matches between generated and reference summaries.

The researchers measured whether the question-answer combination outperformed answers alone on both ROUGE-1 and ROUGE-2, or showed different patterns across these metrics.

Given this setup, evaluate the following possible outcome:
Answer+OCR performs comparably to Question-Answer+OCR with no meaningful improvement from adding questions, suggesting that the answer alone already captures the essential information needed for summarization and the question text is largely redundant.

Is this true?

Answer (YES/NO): NO